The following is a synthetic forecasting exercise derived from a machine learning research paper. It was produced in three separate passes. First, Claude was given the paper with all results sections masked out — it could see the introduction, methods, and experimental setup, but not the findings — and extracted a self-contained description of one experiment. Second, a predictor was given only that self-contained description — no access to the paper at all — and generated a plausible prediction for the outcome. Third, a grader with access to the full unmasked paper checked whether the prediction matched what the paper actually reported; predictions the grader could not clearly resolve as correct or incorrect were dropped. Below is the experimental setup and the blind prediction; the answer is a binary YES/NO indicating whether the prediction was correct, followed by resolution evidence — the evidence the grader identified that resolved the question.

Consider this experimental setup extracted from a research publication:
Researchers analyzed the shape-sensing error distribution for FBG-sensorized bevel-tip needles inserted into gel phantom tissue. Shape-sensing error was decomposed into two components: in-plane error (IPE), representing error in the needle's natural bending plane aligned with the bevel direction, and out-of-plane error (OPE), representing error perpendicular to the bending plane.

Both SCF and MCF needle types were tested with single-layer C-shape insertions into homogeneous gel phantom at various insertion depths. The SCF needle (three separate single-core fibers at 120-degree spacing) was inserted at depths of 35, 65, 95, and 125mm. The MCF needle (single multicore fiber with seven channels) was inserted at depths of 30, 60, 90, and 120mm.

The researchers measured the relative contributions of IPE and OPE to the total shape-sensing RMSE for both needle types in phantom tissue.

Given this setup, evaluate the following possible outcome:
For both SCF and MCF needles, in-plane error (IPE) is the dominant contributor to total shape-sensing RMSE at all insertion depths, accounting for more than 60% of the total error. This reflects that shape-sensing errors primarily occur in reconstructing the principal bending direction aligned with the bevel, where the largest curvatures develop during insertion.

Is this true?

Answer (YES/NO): NO